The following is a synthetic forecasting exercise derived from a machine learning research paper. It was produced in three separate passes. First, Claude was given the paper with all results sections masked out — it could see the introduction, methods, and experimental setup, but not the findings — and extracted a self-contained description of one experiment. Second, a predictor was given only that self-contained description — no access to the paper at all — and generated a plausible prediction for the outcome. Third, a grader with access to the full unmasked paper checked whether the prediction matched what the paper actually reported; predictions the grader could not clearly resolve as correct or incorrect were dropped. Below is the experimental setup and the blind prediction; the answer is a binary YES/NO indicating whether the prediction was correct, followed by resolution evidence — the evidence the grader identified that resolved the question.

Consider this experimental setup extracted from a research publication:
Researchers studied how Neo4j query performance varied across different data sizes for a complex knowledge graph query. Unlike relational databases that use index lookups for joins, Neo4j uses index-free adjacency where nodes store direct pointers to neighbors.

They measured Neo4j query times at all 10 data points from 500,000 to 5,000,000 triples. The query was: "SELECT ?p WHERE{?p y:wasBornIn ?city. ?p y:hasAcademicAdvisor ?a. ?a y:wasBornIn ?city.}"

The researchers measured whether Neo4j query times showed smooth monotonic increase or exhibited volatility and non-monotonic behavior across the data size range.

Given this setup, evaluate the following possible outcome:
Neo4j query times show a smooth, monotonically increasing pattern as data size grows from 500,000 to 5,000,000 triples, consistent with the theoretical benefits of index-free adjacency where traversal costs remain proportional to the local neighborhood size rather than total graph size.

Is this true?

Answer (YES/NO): NO